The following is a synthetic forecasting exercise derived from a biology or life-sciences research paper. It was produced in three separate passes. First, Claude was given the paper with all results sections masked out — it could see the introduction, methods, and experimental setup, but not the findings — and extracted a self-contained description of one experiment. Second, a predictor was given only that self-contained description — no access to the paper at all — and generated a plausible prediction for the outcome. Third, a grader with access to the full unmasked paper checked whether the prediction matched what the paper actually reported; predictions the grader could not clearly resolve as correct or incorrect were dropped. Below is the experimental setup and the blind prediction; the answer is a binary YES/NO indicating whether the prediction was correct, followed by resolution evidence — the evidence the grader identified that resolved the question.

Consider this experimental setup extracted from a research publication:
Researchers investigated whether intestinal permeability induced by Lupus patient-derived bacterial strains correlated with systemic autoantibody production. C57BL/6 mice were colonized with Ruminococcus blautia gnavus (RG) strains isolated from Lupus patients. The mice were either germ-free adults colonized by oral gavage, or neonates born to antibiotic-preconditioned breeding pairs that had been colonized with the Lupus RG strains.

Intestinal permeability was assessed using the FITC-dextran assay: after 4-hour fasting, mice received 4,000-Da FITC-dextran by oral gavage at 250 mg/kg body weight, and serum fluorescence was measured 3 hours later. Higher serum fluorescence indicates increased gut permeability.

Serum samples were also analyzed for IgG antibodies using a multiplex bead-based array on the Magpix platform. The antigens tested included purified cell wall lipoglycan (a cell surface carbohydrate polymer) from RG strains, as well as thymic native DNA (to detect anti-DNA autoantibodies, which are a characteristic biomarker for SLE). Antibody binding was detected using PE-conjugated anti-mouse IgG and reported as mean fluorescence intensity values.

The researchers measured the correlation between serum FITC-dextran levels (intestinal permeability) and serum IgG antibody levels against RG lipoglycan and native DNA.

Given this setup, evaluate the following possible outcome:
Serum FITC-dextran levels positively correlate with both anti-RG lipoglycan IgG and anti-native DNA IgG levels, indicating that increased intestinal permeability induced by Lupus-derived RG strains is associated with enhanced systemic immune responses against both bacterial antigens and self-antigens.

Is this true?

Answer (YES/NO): YES